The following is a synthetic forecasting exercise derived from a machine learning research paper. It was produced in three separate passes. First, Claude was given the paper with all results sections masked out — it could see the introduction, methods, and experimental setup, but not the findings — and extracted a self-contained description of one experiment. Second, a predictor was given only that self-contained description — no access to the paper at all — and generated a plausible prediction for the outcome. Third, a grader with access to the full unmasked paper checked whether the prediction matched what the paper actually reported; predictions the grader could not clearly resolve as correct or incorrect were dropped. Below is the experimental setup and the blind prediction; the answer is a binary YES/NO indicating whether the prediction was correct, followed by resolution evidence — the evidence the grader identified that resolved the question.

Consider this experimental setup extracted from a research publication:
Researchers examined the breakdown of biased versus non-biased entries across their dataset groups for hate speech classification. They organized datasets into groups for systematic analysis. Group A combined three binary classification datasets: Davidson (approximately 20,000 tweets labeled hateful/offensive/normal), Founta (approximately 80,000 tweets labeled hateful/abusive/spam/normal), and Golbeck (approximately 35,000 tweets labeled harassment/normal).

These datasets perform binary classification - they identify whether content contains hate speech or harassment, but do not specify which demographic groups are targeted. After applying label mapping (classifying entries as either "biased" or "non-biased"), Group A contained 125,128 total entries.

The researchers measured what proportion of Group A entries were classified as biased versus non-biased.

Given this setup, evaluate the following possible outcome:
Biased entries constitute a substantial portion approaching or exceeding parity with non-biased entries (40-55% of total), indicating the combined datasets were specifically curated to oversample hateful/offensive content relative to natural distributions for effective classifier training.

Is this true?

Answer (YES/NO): NO